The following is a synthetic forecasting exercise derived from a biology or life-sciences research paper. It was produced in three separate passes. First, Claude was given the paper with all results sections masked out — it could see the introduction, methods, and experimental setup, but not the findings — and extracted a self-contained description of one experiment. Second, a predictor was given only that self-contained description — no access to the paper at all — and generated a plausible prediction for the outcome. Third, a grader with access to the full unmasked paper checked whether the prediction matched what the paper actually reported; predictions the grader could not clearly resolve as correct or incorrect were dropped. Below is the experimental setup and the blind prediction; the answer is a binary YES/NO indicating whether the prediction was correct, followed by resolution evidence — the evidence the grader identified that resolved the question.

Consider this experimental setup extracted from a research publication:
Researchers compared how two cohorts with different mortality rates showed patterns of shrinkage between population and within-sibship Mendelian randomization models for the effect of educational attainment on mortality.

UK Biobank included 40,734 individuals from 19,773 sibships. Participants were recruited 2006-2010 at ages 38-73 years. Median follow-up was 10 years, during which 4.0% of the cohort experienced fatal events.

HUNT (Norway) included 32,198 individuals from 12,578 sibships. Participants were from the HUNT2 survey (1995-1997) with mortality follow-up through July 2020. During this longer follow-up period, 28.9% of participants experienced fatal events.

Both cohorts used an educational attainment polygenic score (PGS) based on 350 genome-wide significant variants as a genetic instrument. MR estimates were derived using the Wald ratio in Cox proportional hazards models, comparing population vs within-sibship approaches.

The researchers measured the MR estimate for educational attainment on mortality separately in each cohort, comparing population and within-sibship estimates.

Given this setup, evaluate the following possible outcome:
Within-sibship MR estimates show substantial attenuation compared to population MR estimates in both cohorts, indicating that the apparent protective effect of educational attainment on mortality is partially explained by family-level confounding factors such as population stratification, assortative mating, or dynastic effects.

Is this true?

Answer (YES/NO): NO